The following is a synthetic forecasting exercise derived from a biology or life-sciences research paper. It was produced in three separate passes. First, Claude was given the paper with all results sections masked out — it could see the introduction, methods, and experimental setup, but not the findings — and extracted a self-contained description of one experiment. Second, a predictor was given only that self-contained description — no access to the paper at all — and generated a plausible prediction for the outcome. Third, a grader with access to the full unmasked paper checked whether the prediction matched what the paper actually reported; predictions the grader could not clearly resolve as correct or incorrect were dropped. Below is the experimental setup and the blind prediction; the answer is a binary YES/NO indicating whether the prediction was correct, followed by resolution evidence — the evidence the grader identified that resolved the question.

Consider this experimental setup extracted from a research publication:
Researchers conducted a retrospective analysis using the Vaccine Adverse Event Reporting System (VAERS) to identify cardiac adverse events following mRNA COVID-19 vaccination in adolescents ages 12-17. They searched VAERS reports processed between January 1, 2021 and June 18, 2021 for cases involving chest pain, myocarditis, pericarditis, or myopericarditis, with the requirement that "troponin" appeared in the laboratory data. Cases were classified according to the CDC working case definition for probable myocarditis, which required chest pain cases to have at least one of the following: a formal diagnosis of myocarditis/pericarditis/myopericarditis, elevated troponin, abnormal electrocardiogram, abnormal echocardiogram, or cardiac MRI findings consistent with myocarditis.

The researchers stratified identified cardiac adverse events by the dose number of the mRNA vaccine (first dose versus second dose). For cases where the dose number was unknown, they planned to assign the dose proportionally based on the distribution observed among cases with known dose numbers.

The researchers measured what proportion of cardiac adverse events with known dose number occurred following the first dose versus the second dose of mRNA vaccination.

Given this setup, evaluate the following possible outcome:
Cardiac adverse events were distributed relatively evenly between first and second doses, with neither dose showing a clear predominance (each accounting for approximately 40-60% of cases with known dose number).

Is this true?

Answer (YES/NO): NO